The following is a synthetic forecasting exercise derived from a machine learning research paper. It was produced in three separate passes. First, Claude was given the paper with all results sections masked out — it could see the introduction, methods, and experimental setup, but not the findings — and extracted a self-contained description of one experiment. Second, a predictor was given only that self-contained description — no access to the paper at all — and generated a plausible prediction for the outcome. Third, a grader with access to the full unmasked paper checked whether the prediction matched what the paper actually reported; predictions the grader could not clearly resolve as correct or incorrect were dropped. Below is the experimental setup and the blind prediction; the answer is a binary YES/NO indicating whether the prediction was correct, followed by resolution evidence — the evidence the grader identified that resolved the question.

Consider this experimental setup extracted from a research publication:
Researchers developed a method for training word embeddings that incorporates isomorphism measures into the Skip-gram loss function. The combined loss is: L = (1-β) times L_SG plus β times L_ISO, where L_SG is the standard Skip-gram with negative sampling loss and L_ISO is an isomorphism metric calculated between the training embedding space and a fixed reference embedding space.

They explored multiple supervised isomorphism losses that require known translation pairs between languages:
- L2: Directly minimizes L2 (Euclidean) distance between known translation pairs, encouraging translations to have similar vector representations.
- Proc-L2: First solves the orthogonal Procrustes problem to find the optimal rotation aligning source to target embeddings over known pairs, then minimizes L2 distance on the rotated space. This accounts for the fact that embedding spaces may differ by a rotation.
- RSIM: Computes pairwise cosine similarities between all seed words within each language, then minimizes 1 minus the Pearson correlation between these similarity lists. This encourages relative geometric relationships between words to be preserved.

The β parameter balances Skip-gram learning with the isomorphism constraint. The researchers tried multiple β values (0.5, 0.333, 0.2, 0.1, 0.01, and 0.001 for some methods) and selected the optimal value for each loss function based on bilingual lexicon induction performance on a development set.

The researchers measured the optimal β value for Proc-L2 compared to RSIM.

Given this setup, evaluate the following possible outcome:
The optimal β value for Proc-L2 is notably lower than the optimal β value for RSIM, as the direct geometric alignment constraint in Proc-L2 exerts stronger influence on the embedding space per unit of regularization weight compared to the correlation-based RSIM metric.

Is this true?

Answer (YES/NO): NO